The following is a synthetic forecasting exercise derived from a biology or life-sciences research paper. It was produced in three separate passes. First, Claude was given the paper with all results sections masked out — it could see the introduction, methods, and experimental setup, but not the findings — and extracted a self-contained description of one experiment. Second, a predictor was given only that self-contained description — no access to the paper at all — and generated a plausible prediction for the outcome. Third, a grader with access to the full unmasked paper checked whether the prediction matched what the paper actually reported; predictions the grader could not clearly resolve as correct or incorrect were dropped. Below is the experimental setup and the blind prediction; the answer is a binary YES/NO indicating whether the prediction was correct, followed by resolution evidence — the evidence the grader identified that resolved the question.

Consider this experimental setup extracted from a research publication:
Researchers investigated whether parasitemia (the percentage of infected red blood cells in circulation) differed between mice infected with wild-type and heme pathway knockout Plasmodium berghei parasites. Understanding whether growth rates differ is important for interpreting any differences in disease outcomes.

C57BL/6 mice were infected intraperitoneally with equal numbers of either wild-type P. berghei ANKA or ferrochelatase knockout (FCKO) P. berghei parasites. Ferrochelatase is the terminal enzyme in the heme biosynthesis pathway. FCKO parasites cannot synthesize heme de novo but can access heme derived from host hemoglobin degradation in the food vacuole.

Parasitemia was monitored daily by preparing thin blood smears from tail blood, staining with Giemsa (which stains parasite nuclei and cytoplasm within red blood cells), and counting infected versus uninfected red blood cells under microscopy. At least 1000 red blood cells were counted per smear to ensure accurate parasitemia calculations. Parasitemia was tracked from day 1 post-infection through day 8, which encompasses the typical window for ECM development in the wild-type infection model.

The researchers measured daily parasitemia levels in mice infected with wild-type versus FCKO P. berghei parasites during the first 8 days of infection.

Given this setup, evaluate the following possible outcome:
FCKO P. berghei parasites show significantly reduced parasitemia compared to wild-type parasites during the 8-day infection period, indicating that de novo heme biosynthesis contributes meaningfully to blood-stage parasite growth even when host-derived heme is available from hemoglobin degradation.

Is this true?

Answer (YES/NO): YES